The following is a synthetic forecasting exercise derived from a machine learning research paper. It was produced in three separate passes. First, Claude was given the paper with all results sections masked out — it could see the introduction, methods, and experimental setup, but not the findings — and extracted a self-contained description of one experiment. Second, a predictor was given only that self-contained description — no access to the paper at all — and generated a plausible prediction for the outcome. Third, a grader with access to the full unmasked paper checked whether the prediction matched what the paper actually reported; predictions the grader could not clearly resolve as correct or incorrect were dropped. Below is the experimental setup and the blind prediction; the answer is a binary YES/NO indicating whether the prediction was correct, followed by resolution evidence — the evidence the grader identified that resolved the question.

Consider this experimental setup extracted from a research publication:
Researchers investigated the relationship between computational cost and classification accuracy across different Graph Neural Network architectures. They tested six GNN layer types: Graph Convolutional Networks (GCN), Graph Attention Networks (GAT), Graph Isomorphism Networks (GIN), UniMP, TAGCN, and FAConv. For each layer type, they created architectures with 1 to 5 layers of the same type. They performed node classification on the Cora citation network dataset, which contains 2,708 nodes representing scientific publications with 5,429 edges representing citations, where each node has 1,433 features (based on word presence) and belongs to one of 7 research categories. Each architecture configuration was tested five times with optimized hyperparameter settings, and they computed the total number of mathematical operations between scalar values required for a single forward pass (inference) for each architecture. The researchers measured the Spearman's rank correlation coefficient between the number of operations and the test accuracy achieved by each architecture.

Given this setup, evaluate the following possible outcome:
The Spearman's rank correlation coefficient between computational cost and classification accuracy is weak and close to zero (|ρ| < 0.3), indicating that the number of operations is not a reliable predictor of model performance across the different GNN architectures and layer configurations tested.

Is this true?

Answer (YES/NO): NO